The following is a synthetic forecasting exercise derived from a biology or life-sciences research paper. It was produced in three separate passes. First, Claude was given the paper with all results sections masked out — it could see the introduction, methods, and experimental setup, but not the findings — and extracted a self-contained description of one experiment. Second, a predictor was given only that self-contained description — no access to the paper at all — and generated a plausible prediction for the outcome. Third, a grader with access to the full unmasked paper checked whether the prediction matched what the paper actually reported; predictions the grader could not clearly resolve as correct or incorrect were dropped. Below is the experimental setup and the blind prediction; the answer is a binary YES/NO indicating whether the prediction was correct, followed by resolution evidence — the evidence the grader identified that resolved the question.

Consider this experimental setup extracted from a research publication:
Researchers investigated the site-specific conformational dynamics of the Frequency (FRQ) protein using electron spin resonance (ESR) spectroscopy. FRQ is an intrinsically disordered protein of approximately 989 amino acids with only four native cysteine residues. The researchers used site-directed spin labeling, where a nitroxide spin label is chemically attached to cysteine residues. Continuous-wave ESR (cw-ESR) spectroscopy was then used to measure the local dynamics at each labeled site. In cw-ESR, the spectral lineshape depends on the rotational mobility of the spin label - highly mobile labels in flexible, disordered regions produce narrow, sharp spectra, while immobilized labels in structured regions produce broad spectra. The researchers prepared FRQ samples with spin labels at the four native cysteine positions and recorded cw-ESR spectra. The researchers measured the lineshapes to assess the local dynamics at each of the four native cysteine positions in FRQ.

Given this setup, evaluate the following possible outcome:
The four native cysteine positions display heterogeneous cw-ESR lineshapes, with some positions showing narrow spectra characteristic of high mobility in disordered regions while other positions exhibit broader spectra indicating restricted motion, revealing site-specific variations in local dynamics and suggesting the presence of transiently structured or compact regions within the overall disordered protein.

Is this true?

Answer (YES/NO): YES